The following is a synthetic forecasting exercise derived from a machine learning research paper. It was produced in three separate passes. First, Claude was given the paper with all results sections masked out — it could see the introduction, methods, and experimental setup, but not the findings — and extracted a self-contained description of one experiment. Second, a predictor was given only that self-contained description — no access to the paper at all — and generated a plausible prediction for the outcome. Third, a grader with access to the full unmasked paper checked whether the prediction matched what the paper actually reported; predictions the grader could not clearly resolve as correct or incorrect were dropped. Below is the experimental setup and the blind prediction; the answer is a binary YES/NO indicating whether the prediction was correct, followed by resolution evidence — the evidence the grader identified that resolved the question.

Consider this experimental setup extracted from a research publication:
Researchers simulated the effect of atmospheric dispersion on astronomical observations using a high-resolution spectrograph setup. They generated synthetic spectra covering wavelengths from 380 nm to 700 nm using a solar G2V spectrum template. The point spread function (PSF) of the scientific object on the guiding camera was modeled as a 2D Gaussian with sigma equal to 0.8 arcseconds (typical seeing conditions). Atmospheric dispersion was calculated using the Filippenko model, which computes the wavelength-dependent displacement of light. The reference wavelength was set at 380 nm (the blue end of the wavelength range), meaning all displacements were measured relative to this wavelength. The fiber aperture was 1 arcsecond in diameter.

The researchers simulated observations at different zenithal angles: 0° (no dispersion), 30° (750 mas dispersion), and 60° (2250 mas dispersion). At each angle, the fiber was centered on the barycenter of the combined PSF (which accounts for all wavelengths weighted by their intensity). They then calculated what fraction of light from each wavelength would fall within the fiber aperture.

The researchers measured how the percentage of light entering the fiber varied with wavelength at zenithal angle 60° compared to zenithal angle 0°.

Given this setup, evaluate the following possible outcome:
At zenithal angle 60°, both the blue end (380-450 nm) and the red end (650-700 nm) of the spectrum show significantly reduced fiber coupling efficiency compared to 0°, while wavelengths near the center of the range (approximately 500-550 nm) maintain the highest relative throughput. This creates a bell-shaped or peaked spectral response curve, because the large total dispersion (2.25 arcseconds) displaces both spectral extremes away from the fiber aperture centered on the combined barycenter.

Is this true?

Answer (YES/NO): YES